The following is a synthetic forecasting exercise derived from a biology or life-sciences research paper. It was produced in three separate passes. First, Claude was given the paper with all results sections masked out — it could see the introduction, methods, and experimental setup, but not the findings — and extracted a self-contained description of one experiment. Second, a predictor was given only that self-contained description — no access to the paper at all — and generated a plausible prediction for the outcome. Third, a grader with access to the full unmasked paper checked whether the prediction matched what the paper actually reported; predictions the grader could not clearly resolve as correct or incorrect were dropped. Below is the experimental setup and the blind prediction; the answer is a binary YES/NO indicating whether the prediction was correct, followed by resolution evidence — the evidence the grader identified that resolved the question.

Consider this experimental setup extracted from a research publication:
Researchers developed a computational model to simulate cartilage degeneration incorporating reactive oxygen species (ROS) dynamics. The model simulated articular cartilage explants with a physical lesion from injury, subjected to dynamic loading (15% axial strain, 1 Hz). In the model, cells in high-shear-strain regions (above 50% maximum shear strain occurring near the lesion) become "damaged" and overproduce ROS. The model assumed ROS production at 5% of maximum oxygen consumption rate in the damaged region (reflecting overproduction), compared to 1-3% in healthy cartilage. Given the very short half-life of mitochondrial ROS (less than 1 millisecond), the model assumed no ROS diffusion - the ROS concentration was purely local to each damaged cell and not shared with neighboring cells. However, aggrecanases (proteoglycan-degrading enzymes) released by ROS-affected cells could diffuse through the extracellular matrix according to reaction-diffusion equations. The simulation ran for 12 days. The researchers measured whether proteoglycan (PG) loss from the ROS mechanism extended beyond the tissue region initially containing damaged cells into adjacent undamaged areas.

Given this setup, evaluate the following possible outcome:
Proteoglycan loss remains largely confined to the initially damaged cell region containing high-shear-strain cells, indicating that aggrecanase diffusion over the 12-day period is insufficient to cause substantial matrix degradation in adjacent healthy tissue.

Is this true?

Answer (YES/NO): YES